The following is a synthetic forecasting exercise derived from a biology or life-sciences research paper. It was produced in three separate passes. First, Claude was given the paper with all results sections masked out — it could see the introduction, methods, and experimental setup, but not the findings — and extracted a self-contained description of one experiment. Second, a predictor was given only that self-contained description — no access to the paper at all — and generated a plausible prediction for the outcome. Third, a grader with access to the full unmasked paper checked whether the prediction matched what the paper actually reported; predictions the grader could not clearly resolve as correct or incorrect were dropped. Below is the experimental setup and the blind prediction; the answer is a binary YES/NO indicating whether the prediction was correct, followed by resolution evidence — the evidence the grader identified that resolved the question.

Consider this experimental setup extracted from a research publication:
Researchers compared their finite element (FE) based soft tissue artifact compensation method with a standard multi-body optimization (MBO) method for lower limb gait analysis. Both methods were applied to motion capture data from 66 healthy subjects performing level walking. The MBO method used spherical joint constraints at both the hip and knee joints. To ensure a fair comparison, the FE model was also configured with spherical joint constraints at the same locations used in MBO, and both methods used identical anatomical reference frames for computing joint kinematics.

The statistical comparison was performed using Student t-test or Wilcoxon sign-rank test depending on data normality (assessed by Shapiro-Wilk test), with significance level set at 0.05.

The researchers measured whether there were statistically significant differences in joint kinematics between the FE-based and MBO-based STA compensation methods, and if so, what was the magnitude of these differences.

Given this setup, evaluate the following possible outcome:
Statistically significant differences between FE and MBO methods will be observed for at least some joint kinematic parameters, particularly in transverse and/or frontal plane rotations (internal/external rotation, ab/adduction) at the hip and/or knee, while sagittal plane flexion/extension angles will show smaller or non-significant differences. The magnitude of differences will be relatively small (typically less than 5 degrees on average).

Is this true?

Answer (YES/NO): NO